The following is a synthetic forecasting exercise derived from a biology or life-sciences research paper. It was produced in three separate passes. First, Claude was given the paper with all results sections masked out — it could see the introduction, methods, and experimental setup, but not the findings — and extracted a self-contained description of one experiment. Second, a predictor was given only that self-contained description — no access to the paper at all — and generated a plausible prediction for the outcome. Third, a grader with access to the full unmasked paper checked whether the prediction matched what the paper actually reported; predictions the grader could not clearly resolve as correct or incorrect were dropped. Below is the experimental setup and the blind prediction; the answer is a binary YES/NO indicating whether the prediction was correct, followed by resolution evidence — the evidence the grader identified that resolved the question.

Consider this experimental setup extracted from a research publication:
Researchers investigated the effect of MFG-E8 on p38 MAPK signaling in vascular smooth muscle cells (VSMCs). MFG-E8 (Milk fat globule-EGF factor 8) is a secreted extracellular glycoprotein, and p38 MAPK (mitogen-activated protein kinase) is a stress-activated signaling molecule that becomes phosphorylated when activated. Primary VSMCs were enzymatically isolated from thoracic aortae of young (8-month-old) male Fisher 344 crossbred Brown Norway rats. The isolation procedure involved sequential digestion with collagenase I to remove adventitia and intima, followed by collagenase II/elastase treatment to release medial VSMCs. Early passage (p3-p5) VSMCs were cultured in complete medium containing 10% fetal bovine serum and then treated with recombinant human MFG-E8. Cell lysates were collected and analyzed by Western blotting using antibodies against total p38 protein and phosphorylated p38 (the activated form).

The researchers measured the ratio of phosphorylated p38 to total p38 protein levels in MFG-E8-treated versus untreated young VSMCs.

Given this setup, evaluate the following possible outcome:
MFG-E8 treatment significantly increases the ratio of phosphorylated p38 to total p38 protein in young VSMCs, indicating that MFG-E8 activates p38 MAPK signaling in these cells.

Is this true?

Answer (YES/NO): YES